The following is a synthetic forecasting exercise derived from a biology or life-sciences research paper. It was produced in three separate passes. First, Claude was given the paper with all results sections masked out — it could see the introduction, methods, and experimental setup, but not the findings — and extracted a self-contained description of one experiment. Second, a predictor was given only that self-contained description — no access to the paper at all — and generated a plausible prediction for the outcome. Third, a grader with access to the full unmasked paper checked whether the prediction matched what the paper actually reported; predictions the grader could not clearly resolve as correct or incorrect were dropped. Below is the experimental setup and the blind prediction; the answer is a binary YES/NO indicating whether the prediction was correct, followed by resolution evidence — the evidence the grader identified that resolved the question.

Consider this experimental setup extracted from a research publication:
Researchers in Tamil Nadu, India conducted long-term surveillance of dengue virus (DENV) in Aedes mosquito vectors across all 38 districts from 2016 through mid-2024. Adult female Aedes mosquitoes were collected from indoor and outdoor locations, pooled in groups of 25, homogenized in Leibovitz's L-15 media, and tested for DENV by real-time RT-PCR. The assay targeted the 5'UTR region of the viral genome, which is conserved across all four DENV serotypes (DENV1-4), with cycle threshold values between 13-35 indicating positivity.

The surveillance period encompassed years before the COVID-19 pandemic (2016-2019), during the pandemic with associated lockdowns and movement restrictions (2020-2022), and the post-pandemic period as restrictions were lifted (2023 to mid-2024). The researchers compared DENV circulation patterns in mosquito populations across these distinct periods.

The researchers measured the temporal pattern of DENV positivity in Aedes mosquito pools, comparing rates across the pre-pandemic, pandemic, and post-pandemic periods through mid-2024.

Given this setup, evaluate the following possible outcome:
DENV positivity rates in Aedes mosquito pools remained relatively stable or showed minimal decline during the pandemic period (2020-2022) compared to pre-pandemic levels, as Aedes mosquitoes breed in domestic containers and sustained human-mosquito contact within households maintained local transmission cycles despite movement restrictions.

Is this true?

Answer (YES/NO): NO